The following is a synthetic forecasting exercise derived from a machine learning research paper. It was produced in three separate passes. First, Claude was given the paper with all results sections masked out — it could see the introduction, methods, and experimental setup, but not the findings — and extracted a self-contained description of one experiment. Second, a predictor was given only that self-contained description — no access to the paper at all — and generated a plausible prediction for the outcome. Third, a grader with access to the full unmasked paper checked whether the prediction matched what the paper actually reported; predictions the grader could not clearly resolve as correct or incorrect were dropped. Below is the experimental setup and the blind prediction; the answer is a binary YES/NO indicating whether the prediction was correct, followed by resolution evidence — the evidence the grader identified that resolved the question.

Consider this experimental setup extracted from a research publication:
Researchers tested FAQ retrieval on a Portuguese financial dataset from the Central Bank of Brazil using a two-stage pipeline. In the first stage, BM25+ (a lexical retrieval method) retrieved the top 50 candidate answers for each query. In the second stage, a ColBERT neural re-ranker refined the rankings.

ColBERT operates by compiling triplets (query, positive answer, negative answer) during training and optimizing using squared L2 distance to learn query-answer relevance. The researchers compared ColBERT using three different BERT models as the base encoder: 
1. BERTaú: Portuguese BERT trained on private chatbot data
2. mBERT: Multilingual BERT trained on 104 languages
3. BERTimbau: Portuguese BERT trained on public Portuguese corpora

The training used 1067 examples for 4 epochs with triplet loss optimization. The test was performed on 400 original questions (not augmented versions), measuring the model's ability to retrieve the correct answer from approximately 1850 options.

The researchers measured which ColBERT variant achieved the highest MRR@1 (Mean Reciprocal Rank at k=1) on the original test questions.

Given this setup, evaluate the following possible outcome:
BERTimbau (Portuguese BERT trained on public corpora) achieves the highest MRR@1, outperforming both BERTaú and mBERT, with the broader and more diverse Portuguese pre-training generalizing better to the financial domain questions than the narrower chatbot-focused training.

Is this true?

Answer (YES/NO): NO